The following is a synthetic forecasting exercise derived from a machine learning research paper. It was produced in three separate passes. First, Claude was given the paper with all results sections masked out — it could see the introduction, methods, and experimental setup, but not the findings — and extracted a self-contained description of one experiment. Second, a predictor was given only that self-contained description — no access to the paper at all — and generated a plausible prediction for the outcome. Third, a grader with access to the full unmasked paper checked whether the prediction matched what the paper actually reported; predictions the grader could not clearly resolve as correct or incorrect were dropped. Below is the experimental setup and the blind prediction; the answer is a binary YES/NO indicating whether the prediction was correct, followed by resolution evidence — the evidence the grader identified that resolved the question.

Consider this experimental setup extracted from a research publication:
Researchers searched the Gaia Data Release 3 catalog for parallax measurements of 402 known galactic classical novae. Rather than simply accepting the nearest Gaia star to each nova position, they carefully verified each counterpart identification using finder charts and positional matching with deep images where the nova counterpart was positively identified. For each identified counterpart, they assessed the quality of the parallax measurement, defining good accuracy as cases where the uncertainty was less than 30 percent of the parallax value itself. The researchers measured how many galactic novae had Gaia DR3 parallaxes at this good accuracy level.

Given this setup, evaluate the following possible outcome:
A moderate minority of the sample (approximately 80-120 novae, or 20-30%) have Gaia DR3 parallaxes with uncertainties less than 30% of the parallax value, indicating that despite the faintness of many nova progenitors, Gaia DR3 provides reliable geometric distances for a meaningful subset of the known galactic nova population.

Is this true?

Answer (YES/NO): NO